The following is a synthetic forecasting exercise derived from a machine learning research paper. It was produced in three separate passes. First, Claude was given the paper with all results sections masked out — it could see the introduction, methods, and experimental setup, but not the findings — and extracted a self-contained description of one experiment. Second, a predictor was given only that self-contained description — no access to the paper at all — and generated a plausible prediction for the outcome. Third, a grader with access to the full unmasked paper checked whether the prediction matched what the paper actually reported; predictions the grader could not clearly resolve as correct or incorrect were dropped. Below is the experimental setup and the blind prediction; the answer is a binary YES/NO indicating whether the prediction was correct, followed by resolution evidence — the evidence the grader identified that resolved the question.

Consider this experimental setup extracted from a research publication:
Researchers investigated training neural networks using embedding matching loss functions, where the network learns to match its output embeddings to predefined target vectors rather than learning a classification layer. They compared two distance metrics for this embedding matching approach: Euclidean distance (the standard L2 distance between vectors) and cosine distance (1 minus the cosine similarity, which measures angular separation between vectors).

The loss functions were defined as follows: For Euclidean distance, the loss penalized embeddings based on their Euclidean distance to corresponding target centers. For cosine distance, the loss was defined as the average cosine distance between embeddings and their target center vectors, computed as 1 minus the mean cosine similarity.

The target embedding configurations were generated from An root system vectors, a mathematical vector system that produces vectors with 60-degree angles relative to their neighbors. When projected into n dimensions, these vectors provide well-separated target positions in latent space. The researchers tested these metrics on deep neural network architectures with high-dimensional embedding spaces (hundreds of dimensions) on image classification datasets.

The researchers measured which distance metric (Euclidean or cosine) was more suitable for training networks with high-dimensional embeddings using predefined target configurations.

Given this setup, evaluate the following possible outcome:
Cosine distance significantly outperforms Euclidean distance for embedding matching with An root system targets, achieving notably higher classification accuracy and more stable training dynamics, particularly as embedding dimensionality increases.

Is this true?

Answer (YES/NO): YES